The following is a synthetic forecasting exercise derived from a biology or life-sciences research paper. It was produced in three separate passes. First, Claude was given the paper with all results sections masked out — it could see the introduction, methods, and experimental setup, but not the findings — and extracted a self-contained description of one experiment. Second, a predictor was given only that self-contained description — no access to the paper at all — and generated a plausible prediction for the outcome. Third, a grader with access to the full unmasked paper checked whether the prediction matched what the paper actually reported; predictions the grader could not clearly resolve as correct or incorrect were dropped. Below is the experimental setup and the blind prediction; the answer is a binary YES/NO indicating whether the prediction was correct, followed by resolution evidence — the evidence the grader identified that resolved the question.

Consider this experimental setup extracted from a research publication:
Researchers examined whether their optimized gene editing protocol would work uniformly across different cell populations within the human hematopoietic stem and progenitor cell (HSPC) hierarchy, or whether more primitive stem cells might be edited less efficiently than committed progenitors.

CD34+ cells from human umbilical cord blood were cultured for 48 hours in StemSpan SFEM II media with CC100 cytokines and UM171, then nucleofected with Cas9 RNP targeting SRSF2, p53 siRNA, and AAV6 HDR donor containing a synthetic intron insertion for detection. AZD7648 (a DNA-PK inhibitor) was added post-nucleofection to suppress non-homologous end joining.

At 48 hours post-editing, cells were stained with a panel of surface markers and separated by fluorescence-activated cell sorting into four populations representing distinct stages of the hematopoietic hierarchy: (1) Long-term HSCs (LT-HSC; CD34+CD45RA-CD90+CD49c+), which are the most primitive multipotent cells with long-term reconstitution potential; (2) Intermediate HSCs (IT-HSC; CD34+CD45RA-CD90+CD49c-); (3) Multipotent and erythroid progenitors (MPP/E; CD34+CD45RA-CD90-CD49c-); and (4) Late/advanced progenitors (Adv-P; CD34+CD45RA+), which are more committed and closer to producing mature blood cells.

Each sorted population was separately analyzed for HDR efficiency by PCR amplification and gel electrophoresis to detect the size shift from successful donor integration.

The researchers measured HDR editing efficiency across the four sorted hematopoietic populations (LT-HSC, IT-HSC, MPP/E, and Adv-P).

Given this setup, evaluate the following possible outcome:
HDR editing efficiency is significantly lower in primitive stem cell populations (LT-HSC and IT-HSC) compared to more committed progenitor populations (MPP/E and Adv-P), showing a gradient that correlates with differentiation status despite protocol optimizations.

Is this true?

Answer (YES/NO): NO